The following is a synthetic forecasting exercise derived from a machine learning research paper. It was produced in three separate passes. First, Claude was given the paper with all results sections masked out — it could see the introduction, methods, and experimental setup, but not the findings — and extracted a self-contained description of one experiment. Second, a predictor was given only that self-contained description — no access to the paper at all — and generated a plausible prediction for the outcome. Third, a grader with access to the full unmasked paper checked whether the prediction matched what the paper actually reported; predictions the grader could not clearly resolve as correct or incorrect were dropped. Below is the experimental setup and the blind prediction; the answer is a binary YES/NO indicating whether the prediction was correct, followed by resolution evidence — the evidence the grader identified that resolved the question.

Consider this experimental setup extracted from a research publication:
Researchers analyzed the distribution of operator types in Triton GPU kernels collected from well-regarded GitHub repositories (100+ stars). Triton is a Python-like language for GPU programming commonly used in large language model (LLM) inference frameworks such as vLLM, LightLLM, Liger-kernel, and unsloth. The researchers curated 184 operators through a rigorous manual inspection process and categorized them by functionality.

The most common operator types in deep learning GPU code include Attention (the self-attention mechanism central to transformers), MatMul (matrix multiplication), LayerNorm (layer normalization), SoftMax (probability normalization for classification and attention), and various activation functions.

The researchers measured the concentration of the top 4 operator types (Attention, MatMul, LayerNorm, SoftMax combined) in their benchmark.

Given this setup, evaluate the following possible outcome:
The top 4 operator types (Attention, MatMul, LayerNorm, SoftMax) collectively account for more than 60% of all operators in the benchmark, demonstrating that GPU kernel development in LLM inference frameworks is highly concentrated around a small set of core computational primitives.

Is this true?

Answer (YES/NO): NO